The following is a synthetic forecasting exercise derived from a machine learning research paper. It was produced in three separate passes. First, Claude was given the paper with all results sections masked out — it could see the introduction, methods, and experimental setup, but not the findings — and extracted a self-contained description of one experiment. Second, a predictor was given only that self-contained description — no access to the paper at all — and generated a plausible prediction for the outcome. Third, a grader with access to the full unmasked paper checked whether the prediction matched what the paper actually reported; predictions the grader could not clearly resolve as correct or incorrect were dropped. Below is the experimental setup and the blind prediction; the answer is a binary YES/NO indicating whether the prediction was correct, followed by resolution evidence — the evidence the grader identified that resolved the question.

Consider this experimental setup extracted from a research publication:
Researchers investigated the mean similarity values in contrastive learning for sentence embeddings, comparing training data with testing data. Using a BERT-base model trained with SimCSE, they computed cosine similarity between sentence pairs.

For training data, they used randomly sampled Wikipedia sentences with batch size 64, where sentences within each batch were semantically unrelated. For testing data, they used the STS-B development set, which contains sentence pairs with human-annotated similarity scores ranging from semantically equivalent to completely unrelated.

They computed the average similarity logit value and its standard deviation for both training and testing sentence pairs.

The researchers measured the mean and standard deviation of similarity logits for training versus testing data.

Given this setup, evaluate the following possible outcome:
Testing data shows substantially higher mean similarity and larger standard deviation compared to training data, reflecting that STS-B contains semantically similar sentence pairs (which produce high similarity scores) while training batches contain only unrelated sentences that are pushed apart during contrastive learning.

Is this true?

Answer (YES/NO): YES